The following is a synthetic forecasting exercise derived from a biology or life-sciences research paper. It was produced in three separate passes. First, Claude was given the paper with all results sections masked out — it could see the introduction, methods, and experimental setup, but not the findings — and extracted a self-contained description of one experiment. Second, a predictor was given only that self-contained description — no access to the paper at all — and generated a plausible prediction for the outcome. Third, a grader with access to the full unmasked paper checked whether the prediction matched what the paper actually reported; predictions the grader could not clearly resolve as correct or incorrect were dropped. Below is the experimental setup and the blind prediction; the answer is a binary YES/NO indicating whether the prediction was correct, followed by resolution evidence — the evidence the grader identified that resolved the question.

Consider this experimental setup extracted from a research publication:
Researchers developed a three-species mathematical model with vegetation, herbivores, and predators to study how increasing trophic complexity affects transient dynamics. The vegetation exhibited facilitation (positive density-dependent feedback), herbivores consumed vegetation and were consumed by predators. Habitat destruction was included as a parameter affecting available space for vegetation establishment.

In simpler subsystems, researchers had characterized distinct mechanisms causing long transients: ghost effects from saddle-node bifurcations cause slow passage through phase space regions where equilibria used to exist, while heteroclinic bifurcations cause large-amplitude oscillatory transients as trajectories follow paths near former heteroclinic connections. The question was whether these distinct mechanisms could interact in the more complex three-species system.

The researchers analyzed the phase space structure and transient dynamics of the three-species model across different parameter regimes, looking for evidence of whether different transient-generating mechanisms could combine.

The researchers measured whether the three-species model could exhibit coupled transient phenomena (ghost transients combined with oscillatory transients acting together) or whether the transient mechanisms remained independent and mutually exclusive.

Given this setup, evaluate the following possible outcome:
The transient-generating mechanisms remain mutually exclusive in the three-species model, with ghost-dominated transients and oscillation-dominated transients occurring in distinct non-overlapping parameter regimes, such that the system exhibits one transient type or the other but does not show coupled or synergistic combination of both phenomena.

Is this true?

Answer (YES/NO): NO